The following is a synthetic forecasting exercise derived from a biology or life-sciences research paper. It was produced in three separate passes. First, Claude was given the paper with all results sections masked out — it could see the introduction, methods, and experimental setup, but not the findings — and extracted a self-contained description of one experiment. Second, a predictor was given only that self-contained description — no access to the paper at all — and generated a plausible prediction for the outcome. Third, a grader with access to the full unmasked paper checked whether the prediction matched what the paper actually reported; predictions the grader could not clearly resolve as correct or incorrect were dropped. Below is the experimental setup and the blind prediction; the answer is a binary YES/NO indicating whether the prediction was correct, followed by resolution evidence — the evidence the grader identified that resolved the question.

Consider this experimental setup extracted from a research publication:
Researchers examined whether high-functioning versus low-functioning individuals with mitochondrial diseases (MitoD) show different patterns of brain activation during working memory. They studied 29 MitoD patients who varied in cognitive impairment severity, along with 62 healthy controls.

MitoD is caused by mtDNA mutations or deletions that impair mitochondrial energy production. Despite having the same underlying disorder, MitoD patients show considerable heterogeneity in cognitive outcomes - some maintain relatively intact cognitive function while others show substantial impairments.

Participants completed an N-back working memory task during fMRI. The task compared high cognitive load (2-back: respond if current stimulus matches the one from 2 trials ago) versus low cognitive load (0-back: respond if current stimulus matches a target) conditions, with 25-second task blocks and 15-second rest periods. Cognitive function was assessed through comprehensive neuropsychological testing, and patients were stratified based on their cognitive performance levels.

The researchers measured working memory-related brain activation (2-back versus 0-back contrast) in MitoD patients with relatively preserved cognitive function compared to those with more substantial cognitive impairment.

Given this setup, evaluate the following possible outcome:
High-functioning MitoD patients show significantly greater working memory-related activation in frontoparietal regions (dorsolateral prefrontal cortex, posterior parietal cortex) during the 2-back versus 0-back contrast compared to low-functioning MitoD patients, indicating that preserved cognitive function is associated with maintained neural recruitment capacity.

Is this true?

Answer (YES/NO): YES